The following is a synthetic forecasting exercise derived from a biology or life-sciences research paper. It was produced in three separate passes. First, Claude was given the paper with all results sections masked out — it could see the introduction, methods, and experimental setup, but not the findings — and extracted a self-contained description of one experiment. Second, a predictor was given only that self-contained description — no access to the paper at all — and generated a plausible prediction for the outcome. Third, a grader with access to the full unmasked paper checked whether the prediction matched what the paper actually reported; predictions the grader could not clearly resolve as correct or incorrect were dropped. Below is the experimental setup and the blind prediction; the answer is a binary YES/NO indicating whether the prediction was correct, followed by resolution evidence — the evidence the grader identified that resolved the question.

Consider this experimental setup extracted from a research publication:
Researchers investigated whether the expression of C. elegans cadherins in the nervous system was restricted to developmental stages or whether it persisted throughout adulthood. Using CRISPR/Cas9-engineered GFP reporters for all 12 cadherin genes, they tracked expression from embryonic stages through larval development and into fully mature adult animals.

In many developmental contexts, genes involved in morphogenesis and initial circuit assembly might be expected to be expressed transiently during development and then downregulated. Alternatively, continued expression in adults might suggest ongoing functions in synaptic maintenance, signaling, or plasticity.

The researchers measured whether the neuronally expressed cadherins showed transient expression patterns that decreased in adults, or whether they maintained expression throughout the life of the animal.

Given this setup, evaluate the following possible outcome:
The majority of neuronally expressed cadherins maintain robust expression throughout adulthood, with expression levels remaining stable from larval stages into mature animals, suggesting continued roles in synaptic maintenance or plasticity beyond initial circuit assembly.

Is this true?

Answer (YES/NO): YES